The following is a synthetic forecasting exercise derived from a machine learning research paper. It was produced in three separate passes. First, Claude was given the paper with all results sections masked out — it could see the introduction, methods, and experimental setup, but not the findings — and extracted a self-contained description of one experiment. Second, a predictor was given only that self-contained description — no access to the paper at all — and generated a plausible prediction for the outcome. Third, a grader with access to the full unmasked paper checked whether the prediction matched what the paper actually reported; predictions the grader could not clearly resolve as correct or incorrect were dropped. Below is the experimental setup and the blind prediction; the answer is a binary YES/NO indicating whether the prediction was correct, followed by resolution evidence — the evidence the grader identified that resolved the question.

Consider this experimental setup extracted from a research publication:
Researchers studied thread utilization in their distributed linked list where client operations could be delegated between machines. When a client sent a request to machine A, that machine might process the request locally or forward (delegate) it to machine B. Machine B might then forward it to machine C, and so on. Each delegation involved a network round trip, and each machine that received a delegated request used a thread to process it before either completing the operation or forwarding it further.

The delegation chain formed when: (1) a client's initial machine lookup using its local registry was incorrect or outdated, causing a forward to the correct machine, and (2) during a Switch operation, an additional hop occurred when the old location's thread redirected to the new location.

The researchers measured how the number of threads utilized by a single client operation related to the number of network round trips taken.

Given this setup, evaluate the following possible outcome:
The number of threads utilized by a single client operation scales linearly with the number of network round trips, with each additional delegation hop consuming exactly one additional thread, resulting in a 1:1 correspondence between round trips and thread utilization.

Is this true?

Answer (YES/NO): NO